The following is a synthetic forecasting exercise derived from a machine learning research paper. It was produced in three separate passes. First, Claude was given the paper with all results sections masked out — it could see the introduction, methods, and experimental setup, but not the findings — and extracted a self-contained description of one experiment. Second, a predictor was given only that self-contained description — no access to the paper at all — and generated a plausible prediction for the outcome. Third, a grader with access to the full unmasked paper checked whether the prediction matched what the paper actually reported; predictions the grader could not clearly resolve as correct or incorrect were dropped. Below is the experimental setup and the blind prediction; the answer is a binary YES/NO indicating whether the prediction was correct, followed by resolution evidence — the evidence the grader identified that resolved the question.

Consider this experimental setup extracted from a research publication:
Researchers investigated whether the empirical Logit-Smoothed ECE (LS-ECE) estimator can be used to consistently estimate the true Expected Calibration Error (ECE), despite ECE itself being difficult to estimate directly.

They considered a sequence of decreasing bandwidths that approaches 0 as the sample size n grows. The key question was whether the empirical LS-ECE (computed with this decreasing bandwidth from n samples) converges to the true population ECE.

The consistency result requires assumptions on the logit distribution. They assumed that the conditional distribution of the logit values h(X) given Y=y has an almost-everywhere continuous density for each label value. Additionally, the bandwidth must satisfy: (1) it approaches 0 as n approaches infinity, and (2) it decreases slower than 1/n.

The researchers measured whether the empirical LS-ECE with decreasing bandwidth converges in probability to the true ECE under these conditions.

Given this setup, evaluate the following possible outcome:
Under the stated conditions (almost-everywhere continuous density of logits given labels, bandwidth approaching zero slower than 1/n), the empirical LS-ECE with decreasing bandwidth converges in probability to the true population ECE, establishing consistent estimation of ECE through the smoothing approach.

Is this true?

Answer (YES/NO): YES